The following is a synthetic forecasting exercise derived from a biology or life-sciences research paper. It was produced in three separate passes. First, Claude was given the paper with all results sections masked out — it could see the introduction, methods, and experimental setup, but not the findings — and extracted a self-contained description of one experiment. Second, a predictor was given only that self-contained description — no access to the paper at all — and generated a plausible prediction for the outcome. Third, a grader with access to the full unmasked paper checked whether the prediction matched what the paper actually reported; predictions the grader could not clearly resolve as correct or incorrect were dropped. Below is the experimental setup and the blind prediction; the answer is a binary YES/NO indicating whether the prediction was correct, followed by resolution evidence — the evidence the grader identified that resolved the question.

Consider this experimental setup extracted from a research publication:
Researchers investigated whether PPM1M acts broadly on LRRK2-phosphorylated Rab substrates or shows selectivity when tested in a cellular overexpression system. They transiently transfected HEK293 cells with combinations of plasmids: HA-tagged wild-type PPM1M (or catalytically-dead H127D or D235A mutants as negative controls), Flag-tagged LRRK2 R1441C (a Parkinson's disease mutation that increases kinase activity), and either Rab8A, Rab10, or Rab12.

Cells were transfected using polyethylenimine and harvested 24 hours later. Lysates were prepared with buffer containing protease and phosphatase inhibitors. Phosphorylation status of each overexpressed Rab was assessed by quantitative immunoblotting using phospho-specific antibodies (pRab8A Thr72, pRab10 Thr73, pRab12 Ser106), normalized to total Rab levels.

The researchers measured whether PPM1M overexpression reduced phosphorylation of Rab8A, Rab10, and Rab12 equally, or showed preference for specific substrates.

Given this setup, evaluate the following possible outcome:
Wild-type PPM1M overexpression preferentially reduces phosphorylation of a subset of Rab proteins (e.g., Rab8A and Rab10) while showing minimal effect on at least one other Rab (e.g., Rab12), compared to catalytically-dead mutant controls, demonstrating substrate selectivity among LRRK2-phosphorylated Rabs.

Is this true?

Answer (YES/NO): NO